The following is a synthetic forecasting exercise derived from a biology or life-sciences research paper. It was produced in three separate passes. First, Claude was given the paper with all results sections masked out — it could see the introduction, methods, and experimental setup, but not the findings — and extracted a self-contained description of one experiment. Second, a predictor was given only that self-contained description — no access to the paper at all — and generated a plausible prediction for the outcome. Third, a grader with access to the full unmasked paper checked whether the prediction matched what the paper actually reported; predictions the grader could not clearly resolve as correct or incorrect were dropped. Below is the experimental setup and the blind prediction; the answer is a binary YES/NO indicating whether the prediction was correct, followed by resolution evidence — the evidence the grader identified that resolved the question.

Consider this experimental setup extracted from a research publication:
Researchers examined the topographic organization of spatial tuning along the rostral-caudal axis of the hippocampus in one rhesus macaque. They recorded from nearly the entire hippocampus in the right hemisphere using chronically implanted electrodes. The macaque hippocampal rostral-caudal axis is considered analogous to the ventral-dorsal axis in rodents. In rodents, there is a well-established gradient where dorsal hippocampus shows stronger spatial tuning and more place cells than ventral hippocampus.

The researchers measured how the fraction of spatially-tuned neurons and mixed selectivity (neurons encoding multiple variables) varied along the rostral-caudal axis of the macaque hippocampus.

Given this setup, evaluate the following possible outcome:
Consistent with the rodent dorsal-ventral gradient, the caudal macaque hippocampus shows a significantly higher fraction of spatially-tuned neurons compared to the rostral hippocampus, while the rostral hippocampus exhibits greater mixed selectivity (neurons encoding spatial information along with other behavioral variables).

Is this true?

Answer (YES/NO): NO